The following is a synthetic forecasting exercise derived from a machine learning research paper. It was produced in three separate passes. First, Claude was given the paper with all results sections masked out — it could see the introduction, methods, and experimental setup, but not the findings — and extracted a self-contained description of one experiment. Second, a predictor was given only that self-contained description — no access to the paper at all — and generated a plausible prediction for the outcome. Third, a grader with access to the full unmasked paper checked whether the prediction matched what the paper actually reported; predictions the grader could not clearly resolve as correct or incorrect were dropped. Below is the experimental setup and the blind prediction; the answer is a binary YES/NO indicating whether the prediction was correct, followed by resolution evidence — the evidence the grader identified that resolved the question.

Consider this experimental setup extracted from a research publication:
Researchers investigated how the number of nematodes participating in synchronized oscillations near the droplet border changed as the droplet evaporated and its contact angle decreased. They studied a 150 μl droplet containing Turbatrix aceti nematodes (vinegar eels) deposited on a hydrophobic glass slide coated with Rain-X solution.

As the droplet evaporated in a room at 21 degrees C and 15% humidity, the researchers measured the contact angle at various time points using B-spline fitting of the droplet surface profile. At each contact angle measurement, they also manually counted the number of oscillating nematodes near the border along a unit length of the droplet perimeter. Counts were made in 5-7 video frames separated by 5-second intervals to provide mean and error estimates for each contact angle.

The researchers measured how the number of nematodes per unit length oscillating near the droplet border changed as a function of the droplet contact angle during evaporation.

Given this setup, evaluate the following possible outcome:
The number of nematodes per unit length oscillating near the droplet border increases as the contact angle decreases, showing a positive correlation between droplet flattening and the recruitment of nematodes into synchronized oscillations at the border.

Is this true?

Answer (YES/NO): NO